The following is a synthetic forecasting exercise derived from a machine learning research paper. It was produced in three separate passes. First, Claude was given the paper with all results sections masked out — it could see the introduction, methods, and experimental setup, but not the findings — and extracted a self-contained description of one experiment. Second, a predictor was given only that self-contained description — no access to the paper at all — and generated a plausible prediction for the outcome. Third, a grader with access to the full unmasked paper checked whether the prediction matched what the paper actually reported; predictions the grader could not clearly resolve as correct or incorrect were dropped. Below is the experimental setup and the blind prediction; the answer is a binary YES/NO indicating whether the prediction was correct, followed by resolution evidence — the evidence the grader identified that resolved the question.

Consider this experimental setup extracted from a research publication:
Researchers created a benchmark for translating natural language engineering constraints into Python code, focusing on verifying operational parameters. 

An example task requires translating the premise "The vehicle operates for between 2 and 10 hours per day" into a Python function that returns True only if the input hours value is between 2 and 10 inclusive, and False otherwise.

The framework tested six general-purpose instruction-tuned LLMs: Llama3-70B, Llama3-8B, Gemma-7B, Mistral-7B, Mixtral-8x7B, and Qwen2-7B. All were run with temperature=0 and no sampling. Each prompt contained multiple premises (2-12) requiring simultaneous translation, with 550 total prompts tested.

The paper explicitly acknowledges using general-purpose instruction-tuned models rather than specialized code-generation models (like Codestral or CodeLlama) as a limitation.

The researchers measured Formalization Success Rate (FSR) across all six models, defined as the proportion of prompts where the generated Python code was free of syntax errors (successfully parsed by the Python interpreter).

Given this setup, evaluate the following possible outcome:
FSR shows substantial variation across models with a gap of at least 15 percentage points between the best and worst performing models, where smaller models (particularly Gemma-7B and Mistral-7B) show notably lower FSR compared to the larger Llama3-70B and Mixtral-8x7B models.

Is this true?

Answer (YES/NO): NO